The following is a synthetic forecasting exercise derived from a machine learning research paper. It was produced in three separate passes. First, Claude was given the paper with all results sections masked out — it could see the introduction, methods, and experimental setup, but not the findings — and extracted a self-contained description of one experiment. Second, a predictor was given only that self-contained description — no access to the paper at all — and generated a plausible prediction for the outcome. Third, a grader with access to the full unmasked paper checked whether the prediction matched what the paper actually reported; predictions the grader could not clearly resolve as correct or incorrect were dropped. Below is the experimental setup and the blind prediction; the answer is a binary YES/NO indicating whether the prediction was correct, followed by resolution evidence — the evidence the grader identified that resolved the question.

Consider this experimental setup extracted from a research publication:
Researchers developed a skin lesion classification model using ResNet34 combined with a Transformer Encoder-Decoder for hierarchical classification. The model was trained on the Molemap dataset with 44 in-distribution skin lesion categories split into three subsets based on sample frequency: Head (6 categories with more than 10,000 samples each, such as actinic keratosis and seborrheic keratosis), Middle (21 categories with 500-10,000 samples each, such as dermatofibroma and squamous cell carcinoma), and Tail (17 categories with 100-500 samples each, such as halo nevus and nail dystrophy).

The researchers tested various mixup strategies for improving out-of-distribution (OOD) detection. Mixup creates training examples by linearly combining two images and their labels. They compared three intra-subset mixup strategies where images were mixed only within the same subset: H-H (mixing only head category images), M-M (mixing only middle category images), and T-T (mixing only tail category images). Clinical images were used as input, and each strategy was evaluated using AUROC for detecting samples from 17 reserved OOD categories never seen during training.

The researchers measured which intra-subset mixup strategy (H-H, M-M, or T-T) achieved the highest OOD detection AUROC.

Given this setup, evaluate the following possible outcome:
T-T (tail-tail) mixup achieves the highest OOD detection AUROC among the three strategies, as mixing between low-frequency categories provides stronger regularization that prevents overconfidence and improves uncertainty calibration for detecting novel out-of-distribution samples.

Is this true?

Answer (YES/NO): YES